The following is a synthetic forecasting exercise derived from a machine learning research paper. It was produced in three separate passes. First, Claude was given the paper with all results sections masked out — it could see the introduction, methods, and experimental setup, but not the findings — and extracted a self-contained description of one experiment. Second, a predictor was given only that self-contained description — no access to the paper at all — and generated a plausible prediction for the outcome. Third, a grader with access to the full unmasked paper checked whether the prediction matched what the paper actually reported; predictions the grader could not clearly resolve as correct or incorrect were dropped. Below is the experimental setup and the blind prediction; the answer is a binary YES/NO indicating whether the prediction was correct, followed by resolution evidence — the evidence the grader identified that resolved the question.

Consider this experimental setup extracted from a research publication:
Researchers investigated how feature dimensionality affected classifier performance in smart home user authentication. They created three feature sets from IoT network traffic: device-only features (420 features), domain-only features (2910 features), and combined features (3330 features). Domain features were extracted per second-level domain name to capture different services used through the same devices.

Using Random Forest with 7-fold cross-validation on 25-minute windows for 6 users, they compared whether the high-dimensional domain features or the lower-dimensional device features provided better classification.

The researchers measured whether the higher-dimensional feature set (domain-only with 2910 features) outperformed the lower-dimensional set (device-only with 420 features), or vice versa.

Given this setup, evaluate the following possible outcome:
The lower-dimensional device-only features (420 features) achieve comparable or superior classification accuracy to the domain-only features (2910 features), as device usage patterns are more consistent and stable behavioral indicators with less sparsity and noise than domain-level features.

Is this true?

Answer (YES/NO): YES